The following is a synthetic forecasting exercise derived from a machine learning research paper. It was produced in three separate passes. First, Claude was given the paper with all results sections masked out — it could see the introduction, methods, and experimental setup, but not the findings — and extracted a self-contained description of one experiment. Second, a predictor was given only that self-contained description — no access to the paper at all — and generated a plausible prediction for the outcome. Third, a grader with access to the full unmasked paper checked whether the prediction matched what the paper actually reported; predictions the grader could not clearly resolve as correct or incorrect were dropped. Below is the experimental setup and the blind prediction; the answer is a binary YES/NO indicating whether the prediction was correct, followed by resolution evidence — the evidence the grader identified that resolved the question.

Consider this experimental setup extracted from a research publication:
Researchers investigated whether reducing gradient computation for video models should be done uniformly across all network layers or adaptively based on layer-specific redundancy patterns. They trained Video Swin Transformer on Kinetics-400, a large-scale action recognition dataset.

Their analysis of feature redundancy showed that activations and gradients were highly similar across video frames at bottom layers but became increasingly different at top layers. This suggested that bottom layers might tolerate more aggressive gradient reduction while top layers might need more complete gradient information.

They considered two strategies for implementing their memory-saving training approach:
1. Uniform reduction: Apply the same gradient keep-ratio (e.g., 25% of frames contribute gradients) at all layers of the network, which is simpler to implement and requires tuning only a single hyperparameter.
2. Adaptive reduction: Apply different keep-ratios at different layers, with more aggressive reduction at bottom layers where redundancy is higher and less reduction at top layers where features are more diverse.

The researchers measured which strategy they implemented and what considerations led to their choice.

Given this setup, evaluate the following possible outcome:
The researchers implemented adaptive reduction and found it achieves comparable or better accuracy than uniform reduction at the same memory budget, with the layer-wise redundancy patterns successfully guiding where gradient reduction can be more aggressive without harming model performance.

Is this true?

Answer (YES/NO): NO